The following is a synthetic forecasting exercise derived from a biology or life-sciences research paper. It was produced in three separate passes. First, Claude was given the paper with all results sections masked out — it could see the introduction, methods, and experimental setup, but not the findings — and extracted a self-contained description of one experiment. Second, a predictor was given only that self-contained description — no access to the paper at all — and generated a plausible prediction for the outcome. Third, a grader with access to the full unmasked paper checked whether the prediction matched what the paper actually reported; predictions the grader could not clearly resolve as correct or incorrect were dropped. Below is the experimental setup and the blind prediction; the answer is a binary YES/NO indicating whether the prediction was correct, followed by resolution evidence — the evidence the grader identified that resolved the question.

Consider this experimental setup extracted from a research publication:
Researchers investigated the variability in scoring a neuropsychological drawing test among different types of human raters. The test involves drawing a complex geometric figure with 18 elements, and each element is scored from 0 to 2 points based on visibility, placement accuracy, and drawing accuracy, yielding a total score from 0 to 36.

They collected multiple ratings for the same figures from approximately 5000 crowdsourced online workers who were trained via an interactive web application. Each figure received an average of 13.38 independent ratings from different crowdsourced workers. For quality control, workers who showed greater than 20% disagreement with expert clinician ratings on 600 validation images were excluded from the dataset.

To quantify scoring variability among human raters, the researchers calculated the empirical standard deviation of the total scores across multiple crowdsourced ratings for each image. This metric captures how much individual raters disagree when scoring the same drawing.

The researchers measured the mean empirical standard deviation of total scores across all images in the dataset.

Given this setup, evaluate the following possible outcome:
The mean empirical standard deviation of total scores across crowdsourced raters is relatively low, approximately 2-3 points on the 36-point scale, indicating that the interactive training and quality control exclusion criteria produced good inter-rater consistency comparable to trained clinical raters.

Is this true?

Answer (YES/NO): NO